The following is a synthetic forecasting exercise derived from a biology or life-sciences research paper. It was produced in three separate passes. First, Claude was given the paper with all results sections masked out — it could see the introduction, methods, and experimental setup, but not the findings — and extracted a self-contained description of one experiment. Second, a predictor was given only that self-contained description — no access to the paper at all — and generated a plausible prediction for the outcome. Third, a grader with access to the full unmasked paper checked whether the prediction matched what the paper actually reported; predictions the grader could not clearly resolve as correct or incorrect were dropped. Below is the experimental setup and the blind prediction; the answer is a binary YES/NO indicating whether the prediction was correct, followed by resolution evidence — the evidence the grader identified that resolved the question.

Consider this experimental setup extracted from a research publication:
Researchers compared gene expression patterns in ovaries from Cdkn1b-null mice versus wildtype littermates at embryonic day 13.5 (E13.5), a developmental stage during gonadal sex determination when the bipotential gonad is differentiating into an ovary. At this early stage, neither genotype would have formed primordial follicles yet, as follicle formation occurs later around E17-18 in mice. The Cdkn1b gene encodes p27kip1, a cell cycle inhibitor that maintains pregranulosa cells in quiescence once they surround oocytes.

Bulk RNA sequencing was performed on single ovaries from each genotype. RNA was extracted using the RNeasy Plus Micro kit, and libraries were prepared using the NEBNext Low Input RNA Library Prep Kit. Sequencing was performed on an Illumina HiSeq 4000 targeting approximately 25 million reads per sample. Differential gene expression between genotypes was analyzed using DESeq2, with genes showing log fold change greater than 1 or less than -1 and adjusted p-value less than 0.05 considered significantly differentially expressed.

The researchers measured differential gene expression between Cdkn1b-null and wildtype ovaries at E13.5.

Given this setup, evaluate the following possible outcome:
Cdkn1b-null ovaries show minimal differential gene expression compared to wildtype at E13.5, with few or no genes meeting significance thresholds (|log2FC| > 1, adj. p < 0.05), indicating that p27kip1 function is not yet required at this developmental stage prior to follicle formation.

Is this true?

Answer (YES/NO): YES